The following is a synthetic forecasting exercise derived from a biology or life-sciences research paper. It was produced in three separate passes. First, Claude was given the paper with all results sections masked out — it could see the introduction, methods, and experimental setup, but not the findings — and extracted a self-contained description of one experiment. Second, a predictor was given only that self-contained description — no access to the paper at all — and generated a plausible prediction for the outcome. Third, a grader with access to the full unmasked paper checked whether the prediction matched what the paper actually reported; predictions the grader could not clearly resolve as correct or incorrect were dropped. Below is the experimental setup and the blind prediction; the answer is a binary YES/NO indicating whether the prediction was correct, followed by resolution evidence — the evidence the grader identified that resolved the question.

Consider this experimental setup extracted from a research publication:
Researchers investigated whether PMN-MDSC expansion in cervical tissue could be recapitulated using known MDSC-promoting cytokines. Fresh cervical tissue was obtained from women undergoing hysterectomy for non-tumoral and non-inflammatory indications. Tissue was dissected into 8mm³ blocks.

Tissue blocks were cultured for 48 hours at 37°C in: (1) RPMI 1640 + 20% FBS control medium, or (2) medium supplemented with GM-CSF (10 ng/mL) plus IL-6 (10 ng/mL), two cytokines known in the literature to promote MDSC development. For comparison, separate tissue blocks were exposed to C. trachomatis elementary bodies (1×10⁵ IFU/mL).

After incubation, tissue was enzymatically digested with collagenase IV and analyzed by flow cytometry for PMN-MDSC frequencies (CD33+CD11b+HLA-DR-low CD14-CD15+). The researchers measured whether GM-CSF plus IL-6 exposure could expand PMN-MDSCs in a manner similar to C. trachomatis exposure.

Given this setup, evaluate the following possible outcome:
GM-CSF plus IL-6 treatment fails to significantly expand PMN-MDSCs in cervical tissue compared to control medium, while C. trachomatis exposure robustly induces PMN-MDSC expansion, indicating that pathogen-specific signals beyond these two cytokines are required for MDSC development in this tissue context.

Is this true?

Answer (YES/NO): YES